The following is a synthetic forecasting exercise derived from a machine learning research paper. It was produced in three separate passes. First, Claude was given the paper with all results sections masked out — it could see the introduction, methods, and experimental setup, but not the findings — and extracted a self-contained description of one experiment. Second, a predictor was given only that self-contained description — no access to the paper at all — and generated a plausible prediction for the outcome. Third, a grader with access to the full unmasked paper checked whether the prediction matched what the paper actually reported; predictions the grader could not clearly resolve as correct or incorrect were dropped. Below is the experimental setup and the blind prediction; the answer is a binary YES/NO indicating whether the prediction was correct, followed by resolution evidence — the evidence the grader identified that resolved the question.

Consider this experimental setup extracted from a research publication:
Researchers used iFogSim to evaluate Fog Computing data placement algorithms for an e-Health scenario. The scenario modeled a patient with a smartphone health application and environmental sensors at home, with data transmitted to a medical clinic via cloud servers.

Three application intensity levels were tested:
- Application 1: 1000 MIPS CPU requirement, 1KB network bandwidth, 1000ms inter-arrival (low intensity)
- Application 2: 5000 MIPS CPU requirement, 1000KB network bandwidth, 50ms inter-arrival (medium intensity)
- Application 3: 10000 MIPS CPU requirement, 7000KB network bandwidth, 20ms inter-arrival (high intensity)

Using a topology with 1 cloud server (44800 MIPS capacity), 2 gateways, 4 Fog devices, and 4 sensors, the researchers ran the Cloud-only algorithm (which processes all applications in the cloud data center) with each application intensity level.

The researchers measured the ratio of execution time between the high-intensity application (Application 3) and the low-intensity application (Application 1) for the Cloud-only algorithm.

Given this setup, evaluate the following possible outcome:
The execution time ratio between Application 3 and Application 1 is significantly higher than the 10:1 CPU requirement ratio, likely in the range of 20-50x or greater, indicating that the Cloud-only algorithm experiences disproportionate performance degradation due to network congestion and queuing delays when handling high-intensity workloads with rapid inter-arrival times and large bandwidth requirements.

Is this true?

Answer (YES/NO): NO